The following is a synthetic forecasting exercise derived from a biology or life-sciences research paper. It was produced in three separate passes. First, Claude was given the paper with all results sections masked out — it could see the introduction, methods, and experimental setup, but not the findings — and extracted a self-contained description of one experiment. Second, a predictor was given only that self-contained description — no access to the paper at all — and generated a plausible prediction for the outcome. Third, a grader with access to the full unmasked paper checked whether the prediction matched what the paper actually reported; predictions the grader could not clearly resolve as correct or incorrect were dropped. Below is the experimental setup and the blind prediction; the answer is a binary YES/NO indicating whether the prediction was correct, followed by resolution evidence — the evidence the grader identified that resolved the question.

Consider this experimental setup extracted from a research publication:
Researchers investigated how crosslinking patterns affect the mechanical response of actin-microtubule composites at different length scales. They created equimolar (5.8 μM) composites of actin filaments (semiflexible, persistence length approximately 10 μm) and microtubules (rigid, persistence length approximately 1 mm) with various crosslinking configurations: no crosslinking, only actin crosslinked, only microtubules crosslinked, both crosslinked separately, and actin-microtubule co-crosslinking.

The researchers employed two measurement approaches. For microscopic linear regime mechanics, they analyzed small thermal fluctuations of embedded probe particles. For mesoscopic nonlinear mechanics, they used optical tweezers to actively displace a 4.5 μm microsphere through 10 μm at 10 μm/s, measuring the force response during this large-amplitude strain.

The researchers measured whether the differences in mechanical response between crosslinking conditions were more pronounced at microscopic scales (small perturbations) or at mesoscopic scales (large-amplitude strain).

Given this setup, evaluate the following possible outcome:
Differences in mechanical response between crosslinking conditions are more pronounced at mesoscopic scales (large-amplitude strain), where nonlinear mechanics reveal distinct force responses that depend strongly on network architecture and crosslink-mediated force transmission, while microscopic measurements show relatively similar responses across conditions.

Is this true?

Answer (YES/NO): YES